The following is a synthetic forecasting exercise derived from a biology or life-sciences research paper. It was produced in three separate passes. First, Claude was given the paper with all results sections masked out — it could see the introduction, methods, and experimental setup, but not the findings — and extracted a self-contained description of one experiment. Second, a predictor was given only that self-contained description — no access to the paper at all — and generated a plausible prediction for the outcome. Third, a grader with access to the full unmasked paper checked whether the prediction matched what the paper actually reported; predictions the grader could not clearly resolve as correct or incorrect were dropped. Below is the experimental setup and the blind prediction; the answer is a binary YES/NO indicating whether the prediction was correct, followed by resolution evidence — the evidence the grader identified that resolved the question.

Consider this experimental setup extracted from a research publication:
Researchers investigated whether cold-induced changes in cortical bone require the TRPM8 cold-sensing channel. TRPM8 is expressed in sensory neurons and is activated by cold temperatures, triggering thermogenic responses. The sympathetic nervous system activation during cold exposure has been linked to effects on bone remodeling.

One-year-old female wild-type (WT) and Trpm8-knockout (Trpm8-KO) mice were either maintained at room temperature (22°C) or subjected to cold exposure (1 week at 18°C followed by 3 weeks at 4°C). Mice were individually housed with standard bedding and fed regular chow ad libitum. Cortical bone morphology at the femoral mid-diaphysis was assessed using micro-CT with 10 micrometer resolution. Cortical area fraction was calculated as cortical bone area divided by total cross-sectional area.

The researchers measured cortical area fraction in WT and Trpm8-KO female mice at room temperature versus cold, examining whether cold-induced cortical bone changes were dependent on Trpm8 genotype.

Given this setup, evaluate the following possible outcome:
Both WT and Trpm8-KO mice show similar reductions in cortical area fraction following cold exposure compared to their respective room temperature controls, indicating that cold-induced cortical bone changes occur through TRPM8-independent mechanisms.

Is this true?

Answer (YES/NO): YES